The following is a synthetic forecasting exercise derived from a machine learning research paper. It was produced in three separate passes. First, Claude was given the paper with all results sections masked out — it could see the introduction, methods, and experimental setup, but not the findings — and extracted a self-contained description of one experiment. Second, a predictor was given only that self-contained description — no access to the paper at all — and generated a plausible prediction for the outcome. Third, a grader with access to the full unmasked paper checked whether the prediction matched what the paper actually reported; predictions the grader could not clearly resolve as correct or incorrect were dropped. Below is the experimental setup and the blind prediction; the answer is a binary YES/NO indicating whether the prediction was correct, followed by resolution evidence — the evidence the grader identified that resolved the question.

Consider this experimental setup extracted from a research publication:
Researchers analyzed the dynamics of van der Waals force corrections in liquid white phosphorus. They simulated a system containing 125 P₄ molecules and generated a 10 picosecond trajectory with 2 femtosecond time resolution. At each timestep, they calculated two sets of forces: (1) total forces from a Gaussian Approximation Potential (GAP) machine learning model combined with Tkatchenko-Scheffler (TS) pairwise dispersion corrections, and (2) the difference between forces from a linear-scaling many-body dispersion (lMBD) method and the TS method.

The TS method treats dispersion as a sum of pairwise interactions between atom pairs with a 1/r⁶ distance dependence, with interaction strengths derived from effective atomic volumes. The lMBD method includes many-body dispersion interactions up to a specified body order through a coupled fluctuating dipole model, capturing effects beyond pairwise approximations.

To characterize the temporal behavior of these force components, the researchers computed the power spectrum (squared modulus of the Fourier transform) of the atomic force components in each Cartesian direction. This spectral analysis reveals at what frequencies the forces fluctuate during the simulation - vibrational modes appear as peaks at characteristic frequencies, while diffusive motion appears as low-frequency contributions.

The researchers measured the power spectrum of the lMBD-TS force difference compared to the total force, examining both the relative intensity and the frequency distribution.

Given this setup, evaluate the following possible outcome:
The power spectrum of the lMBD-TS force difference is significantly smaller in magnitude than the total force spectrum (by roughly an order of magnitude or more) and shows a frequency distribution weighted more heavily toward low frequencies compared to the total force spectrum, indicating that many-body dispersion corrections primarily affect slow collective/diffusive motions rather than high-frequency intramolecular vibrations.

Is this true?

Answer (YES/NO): YES